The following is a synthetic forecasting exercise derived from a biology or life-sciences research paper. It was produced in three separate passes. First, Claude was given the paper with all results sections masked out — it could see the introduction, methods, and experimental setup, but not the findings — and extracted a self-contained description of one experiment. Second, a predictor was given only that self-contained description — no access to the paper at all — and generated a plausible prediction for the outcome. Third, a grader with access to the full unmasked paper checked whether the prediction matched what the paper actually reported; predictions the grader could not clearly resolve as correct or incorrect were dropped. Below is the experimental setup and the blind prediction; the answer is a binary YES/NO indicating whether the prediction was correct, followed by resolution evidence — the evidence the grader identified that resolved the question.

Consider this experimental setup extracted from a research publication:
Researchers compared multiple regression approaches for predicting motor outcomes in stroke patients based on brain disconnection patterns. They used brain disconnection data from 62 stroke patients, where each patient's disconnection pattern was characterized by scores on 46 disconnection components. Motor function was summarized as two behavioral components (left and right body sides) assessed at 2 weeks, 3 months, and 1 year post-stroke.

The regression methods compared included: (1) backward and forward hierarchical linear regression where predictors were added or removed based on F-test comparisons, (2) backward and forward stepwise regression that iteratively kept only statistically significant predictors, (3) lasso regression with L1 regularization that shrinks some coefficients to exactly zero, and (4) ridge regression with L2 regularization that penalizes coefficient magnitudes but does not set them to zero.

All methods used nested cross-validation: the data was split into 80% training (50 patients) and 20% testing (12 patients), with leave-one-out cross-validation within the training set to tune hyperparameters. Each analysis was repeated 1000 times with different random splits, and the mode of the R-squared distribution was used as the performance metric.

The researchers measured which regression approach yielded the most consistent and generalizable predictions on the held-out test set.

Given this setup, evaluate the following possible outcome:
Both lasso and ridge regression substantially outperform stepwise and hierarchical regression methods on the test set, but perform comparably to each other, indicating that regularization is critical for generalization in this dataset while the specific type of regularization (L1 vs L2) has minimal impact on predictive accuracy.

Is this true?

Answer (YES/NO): NO